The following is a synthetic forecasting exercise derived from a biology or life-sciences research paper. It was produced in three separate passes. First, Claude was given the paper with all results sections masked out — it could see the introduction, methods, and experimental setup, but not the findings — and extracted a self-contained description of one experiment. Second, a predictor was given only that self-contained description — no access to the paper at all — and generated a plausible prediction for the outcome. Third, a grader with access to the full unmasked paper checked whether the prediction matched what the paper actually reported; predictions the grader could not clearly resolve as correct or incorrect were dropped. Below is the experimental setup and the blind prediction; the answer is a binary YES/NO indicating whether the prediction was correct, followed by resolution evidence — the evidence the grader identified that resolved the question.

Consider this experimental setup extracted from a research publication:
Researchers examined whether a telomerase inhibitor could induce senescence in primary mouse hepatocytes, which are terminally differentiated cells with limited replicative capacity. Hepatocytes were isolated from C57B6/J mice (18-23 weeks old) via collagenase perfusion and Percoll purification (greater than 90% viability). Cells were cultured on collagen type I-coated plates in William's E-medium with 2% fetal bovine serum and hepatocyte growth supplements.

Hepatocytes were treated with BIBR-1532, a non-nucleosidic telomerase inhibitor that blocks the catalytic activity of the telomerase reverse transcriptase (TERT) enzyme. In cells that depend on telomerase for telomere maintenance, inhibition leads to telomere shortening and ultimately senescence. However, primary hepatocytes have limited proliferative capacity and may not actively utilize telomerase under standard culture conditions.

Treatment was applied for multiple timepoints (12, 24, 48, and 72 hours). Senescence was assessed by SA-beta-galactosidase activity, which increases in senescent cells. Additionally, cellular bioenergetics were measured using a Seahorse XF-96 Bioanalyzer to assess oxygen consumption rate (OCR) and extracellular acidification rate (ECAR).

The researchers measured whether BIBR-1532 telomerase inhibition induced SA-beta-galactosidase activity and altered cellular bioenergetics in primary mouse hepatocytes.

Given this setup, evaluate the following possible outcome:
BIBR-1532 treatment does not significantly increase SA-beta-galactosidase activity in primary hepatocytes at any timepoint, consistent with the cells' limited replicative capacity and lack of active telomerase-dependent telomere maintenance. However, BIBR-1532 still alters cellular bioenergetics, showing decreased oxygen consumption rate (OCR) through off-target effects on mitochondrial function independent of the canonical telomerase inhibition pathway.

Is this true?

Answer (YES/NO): NO